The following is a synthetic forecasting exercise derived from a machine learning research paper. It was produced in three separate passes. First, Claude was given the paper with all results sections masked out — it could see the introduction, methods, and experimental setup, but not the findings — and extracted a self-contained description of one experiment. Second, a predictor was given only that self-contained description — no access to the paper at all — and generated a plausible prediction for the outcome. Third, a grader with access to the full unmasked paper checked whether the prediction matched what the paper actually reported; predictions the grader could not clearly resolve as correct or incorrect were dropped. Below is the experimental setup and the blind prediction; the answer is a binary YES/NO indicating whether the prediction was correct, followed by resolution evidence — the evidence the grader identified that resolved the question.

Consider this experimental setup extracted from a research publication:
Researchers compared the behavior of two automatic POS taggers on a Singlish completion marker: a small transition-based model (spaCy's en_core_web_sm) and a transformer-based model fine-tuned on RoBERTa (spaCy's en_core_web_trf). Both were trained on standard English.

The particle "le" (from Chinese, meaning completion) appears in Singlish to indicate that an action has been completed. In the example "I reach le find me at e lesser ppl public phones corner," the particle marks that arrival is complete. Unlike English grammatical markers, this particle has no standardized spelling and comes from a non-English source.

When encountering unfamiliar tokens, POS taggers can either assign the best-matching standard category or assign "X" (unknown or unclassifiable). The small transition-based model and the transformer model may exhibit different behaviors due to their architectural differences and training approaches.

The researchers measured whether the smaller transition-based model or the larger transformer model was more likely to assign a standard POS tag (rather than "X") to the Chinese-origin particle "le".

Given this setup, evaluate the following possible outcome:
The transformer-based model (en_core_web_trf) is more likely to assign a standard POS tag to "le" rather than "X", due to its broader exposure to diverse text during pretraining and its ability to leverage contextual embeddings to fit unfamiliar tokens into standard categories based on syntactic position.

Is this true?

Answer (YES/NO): NO